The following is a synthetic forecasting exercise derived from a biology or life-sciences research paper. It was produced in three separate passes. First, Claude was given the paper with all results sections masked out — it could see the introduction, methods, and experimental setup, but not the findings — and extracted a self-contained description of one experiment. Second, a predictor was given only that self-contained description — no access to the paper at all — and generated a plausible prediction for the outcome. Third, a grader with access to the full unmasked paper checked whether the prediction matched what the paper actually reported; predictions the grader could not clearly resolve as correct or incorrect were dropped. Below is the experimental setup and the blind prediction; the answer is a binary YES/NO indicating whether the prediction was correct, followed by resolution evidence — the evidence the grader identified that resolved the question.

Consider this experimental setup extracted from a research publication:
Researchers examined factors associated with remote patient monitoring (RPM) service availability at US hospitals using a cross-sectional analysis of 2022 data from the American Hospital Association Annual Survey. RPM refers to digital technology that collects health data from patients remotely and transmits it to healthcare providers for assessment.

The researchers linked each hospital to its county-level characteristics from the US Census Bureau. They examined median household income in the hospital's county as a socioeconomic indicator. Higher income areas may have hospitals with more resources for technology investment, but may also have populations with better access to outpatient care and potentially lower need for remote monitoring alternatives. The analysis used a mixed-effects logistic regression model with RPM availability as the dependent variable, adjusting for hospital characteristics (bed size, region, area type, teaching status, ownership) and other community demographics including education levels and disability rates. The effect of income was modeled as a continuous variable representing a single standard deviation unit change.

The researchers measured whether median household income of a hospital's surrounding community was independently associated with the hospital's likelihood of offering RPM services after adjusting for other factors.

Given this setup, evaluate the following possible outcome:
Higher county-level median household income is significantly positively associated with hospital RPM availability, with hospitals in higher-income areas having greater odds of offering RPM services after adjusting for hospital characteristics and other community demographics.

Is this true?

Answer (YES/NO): YES